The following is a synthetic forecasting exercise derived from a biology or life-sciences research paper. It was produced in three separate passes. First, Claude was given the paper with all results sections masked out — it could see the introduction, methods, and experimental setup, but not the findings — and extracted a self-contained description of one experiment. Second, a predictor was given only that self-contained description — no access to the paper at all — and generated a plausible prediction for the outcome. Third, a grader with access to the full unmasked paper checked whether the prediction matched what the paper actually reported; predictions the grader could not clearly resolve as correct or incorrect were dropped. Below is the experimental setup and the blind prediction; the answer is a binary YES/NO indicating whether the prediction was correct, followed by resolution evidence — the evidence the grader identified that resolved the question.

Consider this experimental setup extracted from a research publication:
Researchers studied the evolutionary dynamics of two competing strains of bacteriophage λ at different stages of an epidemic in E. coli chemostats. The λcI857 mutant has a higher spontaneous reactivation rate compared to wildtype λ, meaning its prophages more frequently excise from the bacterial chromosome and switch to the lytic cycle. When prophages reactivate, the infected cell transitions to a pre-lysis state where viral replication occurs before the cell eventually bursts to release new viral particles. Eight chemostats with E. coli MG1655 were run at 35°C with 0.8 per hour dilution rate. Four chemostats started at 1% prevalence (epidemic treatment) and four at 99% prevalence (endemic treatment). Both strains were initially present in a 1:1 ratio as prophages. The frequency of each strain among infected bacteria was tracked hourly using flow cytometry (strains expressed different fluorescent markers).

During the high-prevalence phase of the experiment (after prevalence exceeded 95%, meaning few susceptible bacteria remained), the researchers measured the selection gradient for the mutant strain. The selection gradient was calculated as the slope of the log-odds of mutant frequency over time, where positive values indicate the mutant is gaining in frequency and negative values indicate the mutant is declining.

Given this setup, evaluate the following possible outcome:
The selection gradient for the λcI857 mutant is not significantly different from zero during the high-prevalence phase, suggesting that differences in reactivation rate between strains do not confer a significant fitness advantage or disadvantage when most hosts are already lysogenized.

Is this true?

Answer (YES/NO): NO